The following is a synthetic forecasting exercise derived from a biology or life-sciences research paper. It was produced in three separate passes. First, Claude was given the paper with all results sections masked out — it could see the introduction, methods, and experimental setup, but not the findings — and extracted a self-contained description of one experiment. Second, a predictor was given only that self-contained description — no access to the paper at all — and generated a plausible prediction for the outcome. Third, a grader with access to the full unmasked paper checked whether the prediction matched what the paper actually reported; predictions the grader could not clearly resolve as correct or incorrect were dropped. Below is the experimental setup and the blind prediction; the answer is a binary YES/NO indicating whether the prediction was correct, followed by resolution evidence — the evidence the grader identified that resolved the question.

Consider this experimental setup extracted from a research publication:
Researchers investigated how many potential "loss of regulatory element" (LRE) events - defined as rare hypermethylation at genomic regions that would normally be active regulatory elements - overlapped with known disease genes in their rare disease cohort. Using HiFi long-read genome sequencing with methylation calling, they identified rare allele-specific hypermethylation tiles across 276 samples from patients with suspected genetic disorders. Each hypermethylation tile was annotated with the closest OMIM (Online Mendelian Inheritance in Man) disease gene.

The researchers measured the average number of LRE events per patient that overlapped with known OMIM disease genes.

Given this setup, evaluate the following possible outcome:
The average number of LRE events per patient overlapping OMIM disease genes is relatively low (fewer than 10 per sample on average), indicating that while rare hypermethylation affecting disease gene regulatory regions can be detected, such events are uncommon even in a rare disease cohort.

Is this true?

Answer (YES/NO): NO